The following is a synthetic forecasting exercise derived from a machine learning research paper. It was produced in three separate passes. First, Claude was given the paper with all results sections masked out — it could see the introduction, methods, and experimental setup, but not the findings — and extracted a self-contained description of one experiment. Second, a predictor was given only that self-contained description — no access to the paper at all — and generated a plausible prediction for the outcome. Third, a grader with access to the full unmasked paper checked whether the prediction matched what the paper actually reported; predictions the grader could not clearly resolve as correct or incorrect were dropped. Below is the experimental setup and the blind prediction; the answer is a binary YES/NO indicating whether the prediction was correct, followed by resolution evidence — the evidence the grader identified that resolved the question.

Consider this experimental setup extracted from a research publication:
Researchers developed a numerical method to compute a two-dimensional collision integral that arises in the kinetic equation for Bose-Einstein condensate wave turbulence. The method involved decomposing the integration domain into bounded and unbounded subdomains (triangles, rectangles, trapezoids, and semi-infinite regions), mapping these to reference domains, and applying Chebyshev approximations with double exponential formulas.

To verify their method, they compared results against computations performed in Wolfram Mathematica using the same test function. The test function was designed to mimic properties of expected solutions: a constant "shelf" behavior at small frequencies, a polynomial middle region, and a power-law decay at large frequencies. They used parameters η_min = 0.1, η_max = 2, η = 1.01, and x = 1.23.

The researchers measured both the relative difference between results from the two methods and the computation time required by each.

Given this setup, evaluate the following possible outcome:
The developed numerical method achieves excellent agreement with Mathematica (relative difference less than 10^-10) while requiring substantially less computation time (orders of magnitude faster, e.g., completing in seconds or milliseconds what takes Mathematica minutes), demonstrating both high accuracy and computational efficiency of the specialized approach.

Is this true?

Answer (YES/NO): NO